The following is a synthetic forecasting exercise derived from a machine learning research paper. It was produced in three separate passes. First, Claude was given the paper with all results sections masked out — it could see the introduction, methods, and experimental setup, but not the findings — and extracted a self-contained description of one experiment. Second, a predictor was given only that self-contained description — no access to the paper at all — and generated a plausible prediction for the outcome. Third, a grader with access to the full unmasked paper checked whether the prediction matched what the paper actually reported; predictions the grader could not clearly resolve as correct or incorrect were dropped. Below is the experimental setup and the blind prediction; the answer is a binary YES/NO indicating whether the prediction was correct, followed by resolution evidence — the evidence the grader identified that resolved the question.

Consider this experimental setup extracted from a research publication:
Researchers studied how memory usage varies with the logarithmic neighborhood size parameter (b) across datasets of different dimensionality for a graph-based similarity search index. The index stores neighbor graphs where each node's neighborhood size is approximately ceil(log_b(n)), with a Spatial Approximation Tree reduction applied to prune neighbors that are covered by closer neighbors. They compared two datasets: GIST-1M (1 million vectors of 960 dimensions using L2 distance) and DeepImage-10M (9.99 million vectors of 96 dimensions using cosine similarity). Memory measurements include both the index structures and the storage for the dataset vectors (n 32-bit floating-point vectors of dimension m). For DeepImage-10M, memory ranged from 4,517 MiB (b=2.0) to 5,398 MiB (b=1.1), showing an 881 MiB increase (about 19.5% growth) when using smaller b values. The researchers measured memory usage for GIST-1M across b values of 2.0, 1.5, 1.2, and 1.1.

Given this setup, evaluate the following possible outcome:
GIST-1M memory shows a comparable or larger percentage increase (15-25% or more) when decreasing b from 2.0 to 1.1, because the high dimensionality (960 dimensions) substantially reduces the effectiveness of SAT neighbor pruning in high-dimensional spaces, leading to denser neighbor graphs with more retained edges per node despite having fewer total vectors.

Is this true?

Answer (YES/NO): NO